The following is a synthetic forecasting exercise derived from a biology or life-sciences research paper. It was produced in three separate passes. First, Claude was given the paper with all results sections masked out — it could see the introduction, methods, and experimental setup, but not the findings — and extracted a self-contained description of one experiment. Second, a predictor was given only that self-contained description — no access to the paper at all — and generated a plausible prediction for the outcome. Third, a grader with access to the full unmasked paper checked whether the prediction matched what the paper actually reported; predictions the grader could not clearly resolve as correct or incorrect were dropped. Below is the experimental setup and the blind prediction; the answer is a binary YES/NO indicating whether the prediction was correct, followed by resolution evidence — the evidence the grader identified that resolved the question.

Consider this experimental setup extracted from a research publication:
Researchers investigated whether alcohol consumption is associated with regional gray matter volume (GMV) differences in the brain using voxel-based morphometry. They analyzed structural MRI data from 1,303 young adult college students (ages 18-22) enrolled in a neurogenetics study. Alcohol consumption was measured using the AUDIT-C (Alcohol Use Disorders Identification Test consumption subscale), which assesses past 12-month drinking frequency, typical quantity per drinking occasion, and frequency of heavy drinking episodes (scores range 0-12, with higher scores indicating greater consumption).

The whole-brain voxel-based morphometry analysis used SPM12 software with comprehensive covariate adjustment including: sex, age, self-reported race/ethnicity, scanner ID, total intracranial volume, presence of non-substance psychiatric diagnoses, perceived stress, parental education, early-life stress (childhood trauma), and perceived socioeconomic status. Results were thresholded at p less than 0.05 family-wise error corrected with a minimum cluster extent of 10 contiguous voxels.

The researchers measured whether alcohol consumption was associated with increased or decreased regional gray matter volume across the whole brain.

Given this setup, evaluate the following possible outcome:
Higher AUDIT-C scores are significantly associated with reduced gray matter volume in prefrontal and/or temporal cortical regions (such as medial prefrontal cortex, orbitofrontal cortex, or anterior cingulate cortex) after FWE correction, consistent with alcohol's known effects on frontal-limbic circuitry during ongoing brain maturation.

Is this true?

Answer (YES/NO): NO